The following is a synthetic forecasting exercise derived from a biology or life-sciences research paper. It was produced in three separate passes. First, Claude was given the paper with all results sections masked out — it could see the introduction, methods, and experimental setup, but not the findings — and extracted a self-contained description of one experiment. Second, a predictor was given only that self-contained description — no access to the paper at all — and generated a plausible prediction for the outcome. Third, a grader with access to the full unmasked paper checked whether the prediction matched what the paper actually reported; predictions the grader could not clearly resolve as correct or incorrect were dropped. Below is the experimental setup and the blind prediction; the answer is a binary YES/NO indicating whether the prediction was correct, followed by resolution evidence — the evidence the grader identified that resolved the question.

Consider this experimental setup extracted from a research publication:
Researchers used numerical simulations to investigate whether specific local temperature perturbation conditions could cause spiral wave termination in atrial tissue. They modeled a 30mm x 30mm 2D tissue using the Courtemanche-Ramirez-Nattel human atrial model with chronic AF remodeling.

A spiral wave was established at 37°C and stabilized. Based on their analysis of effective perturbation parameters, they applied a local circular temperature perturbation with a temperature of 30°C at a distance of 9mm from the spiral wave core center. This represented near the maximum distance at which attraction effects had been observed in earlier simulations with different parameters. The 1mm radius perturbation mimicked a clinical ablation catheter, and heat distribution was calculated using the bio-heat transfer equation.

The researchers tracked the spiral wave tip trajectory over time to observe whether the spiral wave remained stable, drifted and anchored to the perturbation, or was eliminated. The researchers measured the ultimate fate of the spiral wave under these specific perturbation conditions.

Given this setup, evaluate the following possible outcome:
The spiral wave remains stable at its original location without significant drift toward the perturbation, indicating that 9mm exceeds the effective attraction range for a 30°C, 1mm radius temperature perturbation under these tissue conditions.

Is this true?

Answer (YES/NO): NO